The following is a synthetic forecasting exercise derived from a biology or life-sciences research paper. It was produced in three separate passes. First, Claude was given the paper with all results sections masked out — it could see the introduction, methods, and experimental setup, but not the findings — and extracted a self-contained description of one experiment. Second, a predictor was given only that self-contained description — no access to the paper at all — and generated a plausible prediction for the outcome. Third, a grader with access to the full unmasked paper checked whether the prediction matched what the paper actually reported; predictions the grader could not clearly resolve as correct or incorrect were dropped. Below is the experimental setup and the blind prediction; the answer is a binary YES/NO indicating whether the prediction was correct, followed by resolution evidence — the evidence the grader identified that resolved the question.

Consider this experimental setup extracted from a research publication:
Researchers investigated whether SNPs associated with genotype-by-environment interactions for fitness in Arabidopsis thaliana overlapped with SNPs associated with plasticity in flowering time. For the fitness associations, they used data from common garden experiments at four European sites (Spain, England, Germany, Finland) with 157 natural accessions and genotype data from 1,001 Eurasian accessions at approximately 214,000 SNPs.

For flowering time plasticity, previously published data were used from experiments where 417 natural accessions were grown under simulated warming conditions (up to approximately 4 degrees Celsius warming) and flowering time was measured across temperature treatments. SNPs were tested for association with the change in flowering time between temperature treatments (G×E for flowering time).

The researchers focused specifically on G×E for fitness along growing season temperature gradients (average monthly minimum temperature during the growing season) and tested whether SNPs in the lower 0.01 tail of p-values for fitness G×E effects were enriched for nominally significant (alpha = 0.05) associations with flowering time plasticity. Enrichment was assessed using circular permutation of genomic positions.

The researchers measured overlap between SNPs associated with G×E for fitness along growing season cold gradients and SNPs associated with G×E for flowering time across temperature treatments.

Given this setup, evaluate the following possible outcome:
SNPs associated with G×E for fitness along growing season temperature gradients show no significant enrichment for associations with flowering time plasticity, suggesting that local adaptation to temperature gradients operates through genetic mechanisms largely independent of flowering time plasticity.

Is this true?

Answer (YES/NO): NO